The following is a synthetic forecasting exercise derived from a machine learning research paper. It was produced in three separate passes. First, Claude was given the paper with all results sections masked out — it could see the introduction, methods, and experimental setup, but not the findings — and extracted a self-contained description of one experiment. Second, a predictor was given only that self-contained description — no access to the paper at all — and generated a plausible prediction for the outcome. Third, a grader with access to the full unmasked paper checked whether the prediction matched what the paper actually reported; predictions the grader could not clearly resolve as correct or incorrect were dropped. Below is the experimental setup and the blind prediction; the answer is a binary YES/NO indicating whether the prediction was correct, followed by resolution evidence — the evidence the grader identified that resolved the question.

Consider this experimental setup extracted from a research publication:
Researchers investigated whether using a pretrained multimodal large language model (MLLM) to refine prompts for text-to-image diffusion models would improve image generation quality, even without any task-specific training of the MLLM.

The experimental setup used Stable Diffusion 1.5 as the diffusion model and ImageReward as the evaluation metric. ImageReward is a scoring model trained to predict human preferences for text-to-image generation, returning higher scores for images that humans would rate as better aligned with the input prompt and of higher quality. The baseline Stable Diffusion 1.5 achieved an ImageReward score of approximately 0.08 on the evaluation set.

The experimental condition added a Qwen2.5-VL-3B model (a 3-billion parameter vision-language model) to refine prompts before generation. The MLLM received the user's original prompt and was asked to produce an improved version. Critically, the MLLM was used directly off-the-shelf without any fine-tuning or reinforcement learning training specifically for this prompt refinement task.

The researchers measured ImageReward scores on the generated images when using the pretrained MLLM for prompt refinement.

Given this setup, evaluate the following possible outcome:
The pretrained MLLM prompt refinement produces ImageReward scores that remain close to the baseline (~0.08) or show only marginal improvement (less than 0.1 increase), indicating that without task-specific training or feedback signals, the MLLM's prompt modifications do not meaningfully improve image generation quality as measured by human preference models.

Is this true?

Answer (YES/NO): NO